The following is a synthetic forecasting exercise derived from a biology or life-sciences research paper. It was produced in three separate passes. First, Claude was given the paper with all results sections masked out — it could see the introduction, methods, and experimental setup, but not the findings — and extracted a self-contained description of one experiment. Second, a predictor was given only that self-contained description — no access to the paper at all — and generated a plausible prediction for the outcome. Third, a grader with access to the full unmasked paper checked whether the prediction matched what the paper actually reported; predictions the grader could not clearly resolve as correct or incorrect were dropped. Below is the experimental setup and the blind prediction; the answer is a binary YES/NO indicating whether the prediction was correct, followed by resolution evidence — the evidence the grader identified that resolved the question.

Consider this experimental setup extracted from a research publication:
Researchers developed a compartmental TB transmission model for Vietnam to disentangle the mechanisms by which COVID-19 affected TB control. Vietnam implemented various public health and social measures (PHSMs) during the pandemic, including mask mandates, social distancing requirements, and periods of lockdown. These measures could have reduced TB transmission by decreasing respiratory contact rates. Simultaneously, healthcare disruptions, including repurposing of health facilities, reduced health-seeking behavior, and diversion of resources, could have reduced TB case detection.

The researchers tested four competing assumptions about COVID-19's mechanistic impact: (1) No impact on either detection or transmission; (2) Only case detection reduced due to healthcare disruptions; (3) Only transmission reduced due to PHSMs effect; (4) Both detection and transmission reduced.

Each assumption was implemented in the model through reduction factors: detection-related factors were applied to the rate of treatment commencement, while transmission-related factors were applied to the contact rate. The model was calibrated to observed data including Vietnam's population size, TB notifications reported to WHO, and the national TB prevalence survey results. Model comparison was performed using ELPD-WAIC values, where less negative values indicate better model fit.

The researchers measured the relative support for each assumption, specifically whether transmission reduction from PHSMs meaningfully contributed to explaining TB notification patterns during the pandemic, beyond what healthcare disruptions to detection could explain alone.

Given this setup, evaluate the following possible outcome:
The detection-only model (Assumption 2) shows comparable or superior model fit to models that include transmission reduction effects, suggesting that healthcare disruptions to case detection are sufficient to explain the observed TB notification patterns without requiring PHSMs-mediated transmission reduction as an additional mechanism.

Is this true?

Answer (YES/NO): YES